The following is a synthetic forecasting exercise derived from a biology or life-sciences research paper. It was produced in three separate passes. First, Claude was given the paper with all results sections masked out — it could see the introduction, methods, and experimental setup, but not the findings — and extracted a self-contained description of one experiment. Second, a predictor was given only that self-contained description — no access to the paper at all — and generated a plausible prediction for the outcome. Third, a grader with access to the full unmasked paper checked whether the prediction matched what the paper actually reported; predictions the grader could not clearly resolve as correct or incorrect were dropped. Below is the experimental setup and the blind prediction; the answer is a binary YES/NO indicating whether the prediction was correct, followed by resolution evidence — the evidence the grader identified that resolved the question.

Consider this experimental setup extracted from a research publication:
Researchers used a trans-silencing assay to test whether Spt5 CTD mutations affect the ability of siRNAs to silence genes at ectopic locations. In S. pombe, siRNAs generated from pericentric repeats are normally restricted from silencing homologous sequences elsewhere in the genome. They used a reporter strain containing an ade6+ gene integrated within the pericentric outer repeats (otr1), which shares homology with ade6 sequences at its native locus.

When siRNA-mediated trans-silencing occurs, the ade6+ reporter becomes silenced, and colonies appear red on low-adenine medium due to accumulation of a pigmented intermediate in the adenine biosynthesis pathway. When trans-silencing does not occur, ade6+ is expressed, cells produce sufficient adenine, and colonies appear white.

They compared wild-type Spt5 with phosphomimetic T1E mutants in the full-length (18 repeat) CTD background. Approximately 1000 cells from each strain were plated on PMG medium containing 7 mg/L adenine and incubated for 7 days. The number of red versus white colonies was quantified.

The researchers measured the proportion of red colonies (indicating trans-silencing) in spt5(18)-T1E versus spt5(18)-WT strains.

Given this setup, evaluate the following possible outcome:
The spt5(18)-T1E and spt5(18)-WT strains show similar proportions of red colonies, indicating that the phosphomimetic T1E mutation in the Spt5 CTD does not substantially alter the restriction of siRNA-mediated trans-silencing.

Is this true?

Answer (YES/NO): YES